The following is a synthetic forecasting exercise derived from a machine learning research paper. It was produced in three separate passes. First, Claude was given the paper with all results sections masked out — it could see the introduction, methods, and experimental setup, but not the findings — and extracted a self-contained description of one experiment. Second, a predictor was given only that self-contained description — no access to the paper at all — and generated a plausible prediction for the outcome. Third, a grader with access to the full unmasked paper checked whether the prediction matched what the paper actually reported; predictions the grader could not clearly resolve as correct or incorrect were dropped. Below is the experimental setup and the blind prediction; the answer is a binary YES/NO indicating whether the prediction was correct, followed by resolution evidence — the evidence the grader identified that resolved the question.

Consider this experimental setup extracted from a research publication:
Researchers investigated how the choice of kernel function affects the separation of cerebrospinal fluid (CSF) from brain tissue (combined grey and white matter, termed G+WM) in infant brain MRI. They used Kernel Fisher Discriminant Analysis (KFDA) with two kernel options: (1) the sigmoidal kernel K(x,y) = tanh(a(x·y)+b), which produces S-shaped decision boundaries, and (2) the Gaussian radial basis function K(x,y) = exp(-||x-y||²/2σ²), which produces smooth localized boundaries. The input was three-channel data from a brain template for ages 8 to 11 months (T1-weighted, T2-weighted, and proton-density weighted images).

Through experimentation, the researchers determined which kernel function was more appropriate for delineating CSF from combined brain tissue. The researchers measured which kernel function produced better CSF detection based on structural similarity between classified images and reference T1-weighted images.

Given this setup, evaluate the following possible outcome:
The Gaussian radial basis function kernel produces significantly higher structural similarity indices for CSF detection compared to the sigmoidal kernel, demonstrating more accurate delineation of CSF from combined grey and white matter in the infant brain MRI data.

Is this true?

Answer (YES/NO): NO